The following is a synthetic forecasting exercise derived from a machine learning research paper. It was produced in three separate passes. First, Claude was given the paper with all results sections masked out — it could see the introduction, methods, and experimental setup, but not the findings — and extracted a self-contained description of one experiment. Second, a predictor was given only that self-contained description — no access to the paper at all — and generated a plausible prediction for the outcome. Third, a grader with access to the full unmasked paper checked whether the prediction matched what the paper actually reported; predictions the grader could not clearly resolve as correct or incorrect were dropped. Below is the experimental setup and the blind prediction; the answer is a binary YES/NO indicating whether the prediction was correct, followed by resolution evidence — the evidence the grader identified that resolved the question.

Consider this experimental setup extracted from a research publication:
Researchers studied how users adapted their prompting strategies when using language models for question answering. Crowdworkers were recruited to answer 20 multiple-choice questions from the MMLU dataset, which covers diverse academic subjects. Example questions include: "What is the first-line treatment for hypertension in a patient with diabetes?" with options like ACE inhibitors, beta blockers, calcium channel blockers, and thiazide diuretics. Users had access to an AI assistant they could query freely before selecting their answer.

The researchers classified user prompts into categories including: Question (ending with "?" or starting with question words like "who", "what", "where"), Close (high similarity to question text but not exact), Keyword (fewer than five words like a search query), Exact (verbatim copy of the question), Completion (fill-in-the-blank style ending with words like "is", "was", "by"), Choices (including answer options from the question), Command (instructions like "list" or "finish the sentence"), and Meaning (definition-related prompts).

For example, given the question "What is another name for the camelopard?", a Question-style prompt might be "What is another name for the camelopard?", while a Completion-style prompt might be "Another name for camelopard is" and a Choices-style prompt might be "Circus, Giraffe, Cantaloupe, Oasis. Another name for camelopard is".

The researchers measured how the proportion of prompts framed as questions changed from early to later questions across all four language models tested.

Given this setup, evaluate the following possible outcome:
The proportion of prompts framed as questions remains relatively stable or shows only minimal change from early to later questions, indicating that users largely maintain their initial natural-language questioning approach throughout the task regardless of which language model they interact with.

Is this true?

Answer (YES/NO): NO